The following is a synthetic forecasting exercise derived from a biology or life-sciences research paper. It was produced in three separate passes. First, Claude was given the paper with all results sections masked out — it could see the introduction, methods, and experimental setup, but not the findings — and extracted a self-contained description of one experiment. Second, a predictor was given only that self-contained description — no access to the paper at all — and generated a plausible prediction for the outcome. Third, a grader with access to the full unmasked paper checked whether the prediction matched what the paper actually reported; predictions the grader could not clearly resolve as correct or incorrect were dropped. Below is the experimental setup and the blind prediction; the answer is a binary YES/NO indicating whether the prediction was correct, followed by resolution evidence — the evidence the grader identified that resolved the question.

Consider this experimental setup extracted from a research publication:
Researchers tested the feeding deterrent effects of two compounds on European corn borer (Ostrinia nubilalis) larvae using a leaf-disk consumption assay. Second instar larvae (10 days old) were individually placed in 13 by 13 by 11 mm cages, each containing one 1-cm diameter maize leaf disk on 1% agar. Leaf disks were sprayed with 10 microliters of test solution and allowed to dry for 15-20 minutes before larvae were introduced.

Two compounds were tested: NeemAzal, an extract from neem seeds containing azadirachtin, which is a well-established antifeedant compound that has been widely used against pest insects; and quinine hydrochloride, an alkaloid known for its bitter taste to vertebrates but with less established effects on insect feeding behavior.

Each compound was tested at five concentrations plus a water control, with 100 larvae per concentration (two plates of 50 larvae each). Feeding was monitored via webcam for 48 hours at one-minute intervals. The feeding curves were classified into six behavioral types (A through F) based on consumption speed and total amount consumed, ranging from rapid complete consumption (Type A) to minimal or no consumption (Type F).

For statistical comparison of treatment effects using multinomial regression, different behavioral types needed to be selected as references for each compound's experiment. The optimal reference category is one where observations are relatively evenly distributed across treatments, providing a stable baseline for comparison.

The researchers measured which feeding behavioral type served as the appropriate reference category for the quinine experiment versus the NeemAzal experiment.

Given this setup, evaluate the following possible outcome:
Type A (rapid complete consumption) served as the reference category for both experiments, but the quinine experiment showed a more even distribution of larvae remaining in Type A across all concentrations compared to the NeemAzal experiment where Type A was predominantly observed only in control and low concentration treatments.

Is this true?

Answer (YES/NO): NO